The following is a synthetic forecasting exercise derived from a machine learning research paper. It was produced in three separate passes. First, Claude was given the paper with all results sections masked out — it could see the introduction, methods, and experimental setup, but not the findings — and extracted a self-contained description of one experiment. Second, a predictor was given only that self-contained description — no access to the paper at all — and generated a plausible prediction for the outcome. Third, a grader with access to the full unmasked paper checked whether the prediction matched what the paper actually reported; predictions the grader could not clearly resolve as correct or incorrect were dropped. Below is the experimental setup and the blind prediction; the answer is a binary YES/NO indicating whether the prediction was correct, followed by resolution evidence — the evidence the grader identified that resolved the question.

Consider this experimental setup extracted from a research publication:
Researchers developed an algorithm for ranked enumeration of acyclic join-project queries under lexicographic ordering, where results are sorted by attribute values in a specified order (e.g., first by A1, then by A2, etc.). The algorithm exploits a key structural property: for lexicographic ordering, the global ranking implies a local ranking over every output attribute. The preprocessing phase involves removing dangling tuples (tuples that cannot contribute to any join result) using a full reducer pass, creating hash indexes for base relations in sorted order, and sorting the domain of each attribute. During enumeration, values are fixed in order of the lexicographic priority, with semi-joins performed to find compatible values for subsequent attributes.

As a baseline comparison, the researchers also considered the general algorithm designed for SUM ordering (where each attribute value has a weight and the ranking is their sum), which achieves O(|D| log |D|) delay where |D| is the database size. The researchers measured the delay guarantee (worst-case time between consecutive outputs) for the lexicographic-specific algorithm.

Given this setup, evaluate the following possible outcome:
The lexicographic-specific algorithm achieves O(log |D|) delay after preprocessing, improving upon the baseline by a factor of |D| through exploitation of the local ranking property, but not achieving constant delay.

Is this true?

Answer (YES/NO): NO